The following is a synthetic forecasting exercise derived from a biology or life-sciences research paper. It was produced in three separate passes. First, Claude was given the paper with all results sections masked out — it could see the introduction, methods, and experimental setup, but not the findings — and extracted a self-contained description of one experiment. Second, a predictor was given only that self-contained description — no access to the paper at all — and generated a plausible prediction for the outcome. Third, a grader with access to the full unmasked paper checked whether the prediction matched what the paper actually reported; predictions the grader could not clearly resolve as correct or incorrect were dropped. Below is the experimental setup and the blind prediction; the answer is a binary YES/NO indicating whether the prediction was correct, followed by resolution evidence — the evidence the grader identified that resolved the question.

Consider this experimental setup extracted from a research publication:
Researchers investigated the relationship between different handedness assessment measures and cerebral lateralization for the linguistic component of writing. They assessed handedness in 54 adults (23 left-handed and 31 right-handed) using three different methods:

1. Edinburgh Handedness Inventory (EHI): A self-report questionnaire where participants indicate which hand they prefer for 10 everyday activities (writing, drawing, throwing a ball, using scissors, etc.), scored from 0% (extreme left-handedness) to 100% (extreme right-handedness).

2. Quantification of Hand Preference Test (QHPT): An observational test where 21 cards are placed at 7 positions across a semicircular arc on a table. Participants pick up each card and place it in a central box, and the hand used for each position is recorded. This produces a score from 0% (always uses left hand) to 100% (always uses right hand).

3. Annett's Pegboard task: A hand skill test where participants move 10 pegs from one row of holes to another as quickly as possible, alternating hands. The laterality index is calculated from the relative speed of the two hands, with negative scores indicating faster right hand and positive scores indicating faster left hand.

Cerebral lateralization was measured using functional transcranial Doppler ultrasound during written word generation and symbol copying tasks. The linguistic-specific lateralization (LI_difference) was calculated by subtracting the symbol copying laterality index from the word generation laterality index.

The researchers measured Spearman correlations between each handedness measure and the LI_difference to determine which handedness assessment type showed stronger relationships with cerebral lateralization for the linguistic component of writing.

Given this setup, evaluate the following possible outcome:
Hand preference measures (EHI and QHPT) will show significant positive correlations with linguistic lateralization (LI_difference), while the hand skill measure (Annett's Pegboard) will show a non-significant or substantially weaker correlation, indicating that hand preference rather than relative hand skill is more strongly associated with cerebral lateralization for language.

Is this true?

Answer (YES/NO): YES